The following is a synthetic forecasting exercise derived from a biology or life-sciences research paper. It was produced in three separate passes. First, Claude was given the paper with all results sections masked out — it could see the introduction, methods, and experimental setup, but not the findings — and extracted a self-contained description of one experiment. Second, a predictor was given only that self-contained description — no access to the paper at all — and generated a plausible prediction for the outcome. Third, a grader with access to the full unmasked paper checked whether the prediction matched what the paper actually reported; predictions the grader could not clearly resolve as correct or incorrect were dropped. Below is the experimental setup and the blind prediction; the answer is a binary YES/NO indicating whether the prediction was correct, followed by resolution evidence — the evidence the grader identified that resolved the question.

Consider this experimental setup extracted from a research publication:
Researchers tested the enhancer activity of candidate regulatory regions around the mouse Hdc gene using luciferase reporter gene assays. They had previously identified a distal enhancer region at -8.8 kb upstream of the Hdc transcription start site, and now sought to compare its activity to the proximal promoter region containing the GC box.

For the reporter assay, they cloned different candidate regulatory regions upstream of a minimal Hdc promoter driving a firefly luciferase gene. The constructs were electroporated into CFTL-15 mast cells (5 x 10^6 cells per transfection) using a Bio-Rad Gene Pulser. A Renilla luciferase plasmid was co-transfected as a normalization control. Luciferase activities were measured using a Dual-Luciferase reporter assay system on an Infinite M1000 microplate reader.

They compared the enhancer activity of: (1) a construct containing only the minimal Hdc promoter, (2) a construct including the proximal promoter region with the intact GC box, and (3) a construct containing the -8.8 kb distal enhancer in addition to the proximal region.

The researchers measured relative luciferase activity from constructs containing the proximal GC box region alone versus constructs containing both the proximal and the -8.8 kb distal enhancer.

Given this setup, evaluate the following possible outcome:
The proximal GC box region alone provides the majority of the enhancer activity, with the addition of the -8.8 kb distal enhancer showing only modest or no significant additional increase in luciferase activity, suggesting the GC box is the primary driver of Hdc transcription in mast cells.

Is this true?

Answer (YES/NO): NO